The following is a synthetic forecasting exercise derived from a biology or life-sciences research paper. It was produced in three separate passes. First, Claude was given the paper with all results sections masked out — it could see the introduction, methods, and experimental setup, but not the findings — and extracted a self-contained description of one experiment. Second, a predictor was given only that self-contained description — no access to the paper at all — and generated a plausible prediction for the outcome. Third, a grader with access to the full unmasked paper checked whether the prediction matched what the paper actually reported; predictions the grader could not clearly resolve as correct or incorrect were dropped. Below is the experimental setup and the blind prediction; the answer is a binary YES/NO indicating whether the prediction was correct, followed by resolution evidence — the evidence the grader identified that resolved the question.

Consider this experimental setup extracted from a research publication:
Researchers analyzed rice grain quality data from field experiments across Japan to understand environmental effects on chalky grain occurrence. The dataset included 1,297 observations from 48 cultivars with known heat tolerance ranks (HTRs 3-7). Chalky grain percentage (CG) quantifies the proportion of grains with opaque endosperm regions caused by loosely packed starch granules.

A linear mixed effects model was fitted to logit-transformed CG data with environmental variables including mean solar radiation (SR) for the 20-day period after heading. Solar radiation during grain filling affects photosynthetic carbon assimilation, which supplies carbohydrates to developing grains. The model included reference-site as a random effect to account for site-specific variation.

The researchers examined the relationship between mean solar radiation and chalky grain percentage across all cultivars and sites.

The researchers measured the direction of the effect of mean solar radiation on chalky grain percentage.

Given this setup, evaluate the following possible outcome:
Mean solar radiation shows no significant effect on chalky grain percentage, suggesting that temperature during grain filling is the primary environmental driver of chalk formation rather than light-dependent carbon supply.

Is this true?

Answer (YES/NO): NO